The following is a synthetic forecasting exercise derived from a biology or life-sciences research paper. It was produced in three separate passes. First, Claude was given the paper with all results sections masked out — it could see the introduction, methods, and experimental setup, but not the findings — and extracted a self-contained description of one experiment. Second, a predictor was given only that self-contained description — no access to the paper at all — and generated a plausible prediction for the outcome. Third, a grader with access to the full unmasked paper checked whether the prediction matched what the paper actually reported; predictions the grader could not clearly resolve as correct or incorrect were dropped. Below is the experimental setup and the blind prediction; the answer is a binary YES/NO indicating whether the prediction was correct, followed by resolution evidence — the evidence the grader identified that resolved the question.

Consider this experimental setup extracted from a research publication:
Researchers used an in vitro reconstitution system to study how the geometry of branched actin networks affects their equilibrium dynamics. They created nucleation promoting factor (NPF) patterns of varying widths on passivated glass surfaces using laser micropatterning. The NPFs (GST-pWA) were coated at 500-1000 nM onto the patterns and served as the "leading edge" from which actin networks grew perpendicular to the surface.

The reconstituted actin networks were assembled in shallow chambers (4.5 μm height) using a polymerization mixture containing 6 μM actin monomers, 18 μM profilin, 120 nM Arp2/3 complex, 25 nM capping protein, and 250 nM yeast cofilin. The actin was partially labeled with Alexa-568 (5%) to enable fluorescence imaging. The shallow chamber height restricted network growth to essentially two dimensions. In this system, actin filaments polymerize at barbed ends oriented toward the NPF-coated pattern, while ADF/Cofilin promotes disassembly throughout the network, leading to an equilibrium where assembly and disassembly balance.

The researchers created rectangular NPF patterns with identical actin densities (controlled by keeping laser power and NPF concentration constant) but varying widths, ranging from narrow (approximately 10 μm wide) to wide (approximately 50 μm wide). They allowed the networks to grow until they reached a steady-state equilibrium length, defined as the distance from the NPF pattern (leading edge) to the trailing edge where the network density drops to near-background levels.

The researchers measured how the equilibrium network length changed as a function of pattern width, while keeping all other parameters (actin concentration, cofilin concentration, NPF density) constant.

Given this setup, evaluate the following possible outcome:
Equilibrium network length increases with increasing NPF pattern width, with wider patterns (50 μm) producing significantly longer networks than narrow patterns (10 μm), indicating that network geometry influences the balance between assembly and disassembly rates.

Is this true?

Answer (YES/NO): YES